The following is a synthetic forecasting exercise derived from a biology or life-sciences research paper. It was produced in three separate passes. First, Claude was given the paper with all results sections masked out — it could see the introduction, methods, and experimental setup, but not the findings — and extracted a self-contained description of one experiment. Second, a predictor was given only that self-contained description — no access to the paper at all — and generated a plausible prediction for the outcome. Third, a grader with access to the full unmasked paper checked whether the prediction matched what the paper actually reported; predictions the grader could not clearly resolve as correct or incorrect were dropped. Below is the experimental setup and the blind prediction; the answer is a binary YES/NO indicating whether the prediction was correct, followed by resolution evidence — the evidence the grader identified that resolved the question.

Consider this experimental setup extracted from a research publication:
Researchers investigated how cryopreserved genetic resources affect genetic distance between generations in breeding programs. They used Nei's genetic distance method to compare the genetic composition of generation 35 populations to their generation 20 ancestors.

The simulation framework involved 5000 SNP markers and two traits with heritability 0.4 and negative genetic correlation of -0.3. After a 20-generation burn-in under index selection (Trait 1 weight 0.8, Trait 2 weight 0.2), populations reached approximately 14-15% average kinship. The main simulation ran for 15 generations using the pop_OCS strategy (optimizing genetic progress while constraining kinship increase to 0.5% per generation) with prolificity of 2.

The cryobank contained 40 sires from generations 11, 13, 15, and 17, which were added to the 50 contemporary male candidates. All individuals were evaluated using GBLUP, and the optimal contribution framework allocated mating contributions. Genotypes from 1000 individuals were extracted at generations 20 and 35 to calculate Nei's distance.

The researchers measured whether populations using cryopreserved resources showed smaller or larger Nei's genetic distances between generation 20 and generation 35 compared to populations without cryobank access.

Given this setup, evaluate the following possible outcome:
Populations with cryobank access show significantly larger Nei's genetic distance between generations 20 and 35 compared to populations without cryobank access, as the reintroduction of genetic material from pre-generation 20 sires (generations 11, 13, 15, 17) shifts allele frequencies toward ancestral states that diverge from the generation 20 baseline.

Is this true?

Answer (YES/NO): NO